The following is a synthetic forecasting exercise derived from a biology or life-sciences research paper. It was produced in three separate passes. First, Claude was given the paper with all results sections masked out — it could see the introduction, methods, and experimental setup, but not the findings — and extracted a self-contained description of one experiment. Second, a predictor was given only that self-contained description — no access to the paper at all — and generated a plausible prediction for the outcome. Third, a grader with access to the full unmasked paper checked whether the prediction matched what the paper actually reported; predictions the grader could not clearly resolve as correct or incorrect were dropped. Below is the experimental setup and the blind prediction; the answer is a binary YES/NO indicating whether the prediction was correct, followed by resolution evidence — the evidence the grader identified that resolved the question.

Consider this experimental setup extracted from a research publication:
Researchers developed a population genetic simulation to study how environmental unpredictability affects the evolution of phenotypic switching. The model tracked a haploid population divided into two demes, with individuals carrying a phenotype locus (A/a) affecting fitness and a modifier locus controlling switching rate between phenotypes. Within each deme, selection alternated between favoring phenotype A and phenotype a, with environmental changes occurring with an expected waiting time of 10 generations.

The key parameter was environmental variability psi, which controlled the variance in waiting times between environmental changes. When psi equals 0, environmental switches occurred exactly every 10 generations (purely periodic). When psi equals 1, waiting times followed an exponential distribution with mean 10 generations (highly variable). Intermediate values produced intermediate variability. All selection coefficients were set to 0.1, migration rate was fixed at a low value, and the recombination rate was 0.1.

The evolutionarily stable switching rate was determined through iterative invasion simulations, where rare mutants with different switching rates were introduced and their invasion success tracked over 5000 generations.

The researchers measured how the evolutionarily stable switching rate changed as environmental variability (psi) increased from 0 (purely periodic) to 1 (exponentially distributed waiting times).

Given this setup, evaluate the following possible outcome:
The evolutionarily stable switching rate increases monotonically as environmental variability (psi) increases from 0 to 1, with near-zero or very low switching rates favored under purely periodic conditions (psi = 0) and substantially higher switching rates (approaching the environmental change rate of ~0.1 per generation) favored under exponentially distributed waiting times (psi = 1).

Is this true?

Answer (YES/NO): NO